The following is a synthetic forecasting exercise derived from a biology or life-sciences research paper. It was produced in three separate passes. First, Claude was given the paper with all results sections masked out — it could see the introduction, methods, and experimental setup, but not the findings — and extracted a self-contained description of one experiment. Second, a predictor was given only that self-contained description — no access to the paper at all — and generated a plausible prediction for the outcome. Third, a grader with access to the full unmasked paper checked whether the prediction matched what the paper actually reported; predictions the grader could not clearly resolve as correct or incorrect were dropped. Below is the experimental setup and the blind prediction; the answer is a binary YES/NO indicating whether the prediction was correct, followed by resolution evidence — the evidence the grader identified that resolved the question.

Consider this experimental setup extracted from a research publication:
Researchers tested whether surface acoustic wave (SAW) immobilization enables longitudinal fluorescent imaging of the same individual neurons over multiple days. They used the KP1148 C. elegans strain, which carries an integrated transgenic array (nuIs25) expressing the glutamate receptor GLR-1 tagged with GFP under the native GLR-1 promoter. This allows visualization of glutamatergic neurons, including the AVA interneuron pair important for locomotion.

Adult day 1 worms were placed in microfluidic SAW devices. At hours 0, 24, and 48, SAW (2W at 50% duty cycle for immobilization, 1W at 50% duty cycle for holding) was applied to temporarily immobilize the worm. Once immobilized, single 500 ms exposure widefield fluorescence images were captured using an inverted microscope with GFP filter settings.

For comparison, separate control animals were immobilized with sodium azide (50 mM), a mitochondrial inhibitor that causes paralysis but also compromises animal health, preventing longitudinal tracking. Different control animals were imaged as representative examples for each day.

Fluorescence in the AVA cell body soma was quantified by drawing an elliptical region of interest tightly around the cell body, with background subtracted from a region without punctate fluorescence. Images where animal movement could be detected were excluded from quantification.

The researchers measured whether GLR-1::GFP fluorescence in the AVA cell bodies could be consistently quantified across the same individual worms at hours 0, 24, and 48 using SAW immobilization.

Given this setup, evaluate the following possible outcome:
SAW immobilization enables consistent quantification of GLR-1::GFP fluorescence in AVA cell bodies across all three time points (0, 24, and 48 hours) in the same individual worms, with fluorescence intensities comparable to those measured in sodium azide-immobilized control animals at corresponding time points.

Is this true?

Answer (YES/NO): YES